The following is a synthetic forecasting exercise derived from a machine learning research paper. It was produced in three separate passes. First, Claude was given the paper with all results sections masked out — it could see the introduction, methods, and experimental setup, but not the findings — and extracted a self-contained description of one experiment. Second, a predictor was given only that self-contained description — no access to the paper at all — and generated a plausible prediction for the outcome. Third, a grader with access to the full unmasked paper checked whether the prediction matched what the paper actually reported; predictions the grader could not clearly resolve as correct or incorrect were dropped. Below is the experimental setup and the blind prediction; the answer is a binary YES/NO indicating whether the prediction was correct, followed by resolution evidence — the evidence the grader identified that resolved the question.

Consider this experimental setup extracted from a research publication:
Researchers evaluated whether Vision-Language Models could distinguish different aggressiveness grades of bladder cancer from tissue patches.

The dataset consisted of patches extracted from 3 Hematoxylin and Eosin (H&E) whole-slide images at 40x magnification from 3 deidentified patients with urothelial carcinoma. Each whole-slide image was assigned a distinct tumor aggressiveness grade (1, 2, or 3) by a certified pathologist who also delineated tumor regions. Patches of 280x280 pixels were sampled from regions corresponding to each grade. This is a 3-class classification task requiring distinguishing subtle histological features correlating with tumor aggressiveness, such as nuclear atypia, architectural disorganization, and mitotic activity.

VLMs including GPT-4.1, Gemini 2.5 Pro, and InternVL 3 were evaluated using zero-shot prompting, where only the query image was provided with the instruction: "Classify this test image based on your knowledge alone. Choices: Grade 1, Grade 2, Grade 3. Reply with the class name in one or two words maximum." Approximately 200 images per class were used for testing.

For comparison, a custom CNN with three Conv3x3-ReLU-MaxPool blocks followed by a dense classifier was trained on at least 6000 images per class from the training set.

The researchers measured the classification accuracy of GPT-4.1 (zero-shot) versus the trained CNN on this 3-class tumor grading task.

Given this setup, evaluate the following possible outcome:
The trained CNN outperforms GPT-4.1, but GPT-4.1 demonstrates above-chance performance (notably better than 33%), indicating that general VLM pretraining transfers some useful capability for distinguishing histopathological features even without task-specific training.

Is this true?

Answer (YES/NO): NO